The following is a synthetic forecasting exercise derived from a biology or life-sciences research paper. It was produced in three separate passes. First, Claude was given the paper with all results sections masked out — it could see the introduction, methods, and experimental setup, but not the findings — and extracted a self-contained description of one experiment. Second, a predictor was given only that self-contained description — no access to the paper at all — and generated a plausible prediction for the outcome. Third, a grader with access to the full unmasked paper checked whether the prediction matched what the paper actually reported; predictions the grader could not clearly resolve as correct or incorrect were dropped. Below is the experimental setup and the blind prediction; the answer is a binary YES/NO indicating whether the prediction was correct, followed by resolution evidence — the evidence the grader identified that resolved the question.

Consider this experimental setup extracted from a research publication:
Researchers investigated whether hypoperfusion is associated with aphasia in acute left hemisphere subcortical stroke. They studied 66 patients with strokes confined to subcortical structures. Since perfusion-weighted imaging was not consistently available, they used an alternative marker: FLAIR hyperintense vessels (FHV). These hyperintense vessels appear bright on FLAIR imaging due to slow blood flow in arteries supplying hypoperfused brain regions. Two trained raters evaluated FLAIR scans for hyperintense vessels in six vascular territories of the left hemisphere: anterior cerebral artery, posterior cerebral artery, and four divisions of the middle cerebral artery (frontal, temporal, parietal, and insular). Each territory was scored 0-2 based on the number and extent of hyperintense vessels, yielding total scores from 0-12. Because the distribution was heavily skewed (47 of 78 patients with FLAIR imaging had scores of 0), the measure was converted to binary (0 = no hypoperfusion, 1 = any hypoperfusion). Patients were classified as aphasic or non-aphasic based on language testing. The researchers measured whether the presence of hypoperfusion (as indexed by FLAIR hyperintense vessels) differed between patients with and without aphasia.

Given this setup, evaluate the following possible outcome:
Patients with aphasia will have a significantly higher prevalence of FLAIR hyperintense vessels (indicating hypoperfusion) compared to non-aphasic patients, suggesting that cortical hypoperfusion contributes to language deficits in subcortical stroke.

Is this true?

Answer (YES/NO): NO